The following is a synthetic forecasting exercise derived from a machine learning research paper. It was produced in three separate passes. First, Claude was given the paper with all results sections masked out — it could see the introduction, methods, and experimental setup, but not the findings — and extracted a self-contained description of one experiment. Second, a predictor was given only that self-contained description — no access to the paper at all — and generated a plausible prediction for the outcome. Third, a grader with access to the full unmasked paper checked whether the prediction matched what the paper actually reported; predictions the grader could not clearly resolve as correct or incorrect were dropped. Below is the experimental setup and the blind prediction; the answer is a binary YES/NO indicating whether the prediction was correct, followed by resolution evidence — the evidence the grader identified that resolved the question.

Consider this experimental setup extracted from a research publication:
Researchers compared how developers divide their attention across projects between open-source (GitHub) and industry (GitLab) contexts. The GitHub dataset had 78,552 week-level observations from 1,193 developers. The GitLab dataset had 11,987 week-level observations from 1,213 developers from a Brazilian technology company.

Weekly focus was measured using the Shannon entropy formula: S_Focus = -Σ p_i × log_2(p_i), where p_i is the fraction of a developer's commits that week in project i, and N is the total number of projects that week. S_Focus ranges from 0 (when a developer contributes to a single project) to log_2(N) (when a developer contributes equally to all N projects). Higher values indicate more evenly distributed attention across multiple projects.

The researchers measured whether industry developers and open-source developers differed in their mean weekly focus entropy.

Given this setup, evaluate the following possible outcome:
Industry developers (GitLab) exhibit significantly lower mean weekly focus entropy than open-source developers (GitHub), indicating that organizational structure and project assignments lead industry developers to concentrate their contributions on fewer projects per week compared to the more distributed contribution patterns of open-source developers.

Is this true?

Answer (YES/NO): NO